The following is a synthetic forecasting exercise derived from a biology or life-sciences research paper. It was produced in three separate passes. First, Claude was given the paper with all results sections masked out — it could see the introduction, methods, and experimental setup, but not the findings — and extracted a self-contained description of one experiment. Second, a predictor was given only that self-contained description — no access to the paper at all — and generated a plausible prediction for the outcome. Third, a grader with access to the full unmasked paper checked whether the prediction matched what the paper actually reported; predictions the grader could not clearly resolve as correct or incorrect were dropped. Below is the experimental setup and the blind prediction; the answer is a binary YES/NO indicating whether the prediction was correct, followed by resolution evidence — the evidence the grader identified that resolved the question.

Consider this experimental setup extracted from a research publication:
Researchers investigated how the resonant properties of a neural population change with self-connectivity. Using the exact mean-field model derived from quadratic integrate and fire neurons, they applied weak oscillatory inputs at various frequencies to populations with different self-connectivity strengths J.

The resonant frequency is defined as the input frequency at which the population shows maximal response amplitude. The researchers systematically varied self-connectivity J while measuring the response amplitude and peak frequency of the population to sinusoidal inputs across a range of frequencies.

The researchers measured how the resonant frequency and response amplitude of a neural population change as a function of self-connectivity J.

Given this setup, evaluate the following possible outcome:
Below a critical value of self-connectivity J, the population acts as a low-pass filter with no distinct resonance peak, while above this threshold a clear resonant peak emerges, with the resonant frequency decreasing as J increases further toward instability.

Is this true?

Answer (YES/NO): NO